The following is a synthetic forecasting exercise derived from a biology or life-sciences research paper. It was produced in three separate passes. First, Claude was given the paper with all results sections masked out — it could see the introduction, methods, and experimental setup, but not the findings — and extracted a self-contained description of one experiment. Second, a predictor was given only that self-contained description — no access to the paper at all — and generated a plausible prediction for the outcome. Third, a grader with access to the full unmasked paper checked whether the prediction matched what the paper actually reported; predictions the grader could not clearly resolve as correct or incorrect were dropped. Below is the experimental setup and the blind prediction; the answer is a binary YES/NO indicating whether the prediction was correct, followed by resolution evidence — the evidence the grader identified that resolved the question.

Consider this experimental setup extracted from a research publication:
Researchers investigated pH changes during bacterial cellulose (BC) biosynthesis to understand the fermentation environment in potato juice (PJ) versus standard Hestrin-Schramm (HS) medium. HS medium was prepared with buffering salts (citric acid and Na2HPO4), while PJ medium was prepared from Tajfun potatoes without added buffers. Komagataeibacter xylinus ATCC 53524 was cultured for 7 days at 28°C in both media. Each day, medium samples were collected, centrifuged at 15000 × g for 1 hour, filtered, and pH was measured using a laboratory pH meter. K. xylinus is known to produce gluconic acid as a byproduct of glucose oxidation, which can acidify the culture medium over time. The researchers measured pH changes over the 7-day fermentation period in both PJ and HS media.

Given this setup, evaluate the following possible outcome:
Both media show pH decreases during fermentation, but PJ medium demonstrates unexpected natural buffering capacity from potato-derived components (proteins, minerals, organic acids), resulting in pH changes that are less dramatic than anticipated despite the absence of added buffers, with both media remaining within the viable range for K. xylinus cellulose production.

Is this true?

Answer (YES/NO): NO